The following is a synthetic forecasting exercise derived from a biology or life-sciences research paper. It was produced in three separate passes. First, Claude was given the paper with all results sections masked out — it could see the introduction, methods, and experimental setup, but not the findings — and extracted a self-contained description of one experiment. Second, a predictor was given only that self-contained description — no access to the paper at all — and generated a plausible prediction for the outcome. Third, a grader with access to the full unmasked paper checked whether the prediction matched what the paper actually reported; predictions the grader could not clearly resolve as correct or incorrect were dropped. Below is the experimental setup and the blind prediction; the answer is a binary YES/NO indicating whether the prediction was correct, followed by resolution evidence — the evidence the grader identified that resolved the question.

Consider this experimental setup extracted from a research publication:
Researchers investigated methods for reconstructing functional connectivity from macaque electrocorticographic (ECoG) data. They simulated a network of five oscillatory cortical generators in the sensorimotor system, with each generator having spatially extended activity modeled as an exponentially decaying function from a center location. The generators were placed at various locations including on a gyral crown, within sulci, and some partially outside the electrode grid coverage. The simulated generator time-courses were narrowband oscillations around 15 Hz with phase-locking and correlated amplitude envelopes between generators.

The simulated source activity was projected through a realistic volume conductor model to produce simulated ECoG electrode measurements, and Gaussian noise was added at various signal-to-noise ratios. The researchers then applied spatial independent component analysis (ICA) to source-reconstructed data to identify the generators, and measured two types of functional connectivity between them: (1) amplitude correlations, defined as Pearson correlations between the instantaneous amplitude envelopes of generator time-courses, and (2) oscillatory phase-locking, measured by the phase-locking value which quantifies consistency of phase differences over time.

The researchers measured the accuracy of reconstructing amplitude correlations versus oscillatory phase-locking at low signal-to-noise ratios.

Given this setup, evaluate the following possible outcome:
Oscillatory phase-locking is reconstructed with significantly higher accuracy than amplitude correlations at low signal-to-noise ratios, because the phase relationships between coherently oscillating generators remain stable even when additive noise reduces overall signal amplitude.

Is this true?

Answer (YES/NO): NO